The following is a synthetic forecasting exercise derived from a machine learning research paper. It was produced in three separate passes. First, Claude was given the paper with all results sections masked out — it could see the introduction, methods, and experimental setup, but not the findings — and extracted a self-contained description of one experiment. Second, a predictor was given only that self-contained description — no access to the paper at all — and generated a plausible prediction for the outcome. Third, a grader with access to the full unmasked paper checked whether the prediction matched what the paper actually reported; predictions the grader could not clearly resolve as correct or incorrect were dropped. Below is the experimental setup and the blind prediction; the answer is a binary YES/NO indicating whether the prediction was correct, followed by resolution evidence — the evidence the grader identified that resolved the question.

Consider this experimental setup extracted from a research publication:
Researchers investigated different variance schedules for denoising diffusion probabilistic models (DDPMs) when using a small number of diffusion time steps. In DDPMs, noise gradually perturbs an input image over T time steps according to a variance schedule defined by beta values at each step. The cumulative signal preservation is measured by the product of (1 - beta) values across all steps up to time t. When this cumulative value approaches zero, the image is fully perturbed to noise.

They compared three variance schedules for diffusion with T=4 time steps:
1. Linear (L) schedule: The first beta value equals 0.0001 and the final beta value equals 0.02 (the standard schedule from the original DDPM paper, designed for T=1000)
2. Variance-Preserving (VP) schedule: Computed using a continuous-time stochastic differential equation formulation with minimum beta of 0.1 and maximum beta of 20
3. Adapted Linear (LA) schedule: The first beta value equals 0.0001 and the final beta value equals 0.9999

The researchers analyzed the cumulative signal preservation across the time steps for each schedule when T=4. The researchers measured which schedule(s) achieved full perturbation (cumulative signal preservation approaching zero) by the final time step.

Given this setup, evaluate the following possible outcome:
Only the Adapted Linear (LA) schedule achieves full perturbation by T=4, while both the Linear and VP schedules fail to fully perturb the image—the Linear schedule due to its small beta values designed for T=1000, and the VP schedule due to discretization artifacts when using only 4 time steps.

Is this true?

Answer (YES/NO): NO